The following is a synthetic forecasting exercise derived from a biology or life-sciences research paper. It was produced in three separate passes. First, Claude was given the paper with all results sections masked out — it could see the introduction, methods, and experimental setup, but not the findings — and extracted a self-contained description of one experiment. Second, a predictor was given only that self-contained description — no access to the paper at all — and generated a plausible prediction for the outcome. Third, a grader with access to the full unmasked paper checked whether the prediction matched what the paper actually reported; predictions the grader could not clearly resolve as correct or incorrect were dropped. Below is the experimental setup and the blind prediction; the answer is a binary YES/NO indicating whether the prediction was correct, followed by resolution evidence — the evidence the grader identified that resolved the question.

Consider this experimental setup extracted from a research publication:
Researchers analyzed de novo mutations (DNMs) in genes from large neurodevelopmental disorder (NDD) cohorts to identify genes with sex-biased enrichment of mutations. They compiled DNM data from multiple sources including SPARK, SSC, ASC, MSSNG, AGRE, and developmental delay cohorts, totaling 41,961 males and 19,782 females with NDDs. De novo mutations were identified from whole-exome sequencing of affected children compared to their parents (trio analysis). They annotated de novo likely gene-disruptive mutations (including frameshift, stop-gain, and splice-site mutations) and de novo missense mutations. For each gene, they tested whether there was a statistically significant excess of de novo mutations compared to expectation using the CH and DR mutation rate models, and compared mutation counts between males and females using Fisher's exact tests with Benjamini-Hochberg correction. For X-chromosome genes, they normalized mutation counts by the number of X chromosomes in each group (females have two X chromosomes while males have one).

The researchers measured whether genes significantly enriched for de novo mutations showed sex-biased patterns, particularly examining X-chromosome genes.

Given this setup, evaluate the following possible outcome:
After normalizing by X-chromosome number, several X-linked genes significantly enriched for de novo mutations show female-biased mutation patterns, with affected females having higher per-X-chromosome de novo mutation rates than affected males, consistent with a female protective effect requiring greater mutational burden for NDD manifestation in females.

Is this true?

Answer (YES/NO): NO